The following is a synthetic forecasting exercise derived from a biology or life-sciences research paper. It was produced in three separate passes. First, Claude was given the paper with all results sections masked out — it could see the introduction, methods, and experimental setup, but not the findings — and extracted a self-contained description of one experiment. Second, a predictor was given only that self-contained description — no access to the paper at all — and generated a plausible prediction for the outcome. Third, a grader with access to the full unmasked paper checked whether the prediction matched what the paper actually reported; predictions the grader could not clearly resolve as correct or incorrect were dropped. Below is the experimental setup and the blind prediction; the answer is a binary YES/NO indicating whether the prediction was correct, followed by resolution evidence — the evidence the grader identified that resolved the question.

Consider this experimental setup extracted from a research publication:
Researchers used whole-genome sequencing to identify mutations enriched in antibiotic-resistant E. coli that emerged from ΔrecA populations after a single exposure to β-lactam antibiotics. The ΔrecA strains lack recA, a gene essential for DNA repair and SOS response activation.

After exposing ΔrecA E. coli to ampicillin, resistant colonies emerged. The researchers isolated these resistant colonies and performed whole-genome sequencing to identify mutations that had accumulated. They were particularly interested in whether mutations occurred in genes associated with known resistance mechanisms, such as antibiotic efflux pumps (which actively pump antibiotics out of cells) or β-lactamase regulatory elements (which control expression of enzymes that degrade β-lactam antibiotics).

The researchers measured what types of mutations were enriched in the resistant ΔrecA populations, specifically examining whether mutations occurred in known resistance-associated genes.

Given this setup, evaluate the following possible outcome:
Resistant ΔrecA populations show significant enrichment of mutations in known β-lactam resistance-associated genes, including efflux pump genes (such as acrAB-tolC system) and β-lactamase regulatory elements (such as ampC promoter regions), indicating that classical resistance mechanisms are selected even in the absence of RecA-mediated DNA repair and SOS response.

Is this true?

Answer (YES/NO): YES